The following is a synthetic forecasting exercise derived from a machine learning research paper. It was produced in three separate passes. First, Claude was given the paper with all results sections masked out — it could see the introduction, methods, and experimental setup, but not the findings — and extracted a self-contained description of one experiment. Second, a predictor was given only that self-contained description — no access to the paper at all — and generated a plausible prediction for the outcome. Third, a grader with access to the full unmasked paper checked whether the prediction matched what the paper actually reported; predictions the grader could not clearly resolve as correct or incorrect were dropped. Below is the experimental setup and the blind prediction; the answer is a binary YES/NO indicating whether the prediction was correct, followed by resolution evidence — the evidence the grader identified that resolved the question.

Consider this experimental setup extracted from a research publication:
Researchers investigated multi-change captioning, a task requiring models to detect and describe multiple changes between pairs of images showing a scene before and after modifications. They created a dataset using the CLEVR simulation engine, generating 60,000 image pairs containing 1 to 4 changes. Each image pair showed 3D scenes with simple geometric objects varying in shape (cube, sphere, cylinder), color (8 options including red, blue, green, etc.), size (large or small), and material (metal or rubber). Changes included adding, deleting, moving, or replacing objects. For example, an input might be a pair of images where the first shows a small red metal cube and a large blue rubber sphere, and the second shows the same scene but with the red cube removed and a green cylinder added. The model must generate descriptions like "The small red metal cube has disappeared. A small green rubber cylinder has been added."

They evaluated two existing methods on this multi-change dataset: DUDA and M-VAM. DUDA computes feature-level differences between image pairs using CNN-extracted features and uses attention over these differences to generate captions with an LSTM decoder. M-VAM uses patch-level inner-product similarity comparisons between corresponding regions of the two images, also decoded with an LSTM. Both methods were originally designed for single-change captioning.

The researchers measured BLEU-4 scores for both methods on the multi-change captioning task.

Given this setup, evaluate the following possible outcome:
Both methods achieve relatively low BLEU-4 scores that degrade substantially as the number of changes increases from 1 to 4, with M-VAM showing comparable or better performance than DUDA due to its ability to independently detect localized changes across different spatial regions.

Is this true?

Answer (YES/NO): NO